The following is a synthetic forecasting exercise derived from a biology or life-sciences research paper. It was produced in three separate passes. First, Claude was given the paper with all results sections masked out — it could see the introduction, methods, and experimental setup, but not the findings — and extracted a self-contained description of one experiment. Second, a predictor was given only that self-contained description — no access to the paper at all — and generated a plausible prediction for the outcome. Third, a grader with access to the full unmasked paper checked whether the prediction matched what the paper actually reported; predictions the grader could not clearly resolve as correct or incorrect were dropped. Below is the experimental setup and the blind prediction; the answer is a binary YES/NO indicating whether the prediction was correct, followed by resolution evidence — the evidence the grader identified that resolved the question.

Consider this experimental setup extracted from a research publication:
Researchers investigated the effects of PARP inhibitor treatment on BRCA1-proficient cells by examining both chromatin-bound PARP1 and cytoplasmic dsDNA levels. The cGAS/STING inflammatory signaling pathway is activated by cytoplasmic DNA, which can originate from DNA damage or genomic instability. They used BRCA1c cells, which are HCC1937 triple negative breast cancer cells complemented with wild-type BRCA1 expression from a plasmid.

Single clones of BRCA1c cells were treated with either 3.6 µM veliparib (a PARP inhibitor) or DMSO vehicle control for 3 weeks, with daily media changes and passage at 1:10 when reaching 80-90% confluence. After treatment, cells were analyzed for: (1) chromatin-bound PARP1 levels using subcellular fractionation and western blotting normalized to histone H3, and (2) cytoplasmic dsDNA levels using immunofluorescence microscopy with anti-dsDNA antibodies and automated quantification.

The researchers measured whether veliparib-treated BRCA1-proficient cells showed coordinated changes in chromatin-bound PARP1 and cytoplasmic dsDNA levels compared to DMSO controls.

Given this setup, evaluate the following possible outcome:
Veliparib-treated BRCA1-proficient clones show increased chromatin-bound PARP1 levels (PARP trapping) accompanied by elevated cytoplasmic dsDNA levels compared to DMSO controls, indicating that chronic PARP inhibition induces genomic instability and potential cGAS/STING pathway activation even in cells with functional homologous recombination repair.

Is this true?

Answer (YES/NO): NO